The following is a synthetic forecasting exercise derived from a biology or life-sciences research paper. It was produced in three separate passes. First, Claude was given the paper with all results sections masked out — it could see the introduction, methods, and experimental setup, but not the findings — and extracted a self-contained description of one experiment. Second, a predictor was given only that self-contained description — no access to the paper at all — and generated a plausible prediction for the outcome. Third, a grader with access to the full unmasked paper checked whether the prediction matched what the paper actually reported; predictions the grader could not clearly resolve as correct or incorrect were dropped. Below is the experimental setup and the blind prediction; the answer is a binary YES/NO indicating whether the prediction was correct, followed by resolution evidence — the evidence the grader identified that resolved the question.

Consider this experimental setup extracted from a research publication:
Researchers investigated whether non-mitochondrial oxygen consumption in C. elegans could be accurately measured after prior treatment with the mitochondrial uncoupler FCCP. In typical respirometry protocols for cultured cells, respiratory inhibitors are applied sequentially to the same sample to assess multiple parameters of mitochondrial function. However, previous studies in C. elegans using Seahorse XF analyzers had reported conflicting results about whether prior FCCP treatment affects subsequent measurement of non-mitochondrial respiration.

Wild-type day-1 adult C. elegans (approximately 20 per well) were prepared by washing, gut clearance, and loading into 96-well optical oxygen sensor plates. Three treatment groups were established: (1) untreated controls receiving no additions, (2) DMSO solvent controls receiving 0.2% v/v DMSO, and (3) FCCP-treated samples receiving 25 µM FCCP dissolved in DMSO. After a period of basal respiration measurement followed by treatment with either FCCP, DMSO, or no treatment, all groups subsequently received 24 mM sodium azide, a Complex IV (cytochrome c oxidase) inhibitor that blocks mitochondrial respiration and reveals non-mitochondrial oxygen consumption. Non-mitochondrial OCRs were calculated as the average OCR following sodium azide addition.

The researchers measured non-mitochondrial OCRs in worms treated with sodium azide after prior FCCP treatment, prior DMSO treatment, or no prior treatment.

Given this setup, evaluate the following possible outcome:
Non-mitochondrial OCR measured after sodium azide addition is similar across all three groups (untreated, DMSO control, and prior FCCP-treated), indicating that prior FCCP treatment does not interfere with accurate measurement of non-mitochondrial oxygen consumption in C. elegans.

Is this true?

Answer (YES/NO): NO